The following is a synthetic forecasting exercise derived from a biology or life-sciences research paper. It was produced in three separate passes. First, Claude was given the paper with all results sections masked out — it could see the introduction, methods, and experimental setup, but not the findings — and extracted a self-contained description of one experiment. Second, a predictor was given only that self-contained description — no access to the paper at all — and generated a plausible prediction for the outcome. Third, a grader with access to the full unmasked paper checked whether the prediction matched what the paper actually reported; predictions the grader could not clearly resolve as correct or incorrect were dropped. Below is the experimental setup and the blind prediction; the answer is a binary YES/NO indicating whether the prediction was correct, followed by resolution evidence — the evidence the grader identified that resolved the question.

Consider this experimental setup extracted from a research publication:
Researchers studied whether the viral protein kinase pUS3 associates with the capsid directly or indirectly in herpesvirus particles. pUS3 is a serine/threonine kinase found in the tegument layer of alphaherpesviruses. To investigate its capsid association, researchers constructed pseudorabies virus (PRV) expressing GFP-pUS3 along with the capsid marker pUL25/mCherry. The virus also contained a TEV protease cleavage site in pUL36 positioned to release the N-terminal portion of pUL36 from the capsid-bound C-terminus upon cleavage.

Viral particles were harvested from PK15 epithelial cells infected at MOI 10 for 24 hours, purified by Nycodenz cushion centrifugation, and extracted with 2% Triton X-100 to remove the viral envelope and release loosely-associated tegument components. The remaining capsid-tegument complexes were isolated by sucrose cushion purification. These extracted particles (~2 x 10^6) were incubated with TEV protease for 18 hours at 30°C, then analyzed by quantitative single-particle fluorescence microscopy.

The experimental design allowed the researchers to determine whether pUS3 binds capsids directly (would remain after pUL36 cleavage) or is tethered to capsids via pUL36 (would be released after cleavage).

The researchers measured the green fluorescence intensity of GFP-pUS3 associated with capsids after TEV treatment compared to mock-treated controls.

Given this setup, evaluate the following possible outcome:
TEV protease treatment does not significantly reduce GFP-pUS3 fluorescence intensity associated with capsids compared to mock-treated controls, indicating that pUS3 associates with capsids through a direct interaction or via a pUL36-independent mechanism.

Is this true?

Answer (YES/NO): NO